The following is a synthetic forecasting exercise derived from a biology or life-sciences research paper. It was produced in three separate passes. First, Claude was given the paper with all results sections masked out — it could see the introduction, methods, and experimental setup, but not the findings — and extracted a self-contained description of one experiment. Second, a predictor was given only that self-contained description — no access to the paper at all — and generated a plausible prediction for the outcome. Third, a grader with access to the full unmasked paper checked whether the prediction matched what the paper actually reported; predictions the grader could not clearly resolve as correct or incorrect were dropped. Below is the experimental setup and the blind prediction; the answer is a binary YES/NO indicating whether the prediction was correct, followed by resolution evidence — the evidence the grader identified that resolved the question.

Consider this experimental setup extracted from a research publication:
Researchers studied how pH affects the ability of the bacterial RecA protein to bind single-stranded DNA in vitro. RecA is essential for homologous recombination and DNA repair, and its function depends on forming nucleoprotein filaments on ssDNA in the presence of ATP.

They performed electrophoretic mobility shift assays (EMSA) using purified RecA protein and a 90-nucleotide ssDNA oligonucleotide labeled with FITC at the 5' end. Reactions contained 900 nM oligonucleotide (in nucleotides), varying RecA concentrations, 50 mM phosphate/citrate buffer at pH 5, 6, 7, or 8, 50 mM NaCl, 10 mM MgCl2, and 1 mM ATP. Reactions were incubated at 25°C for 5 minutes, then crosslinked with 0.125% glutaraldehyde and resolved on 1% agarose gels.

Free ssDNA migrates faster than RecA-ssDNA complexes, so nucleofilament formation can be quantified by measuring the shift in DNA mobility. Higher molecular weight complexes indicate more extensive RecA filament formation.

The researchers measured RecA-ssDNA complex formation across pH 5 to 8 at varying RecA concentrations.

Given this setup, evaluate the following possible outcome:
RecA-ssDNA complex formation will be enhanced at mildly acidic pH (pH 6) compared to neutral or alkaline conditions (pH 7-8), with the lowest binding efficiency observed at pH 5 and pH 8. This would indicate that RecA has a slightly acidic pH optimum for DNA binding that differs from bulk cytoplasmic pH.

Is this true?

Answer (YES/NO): NO